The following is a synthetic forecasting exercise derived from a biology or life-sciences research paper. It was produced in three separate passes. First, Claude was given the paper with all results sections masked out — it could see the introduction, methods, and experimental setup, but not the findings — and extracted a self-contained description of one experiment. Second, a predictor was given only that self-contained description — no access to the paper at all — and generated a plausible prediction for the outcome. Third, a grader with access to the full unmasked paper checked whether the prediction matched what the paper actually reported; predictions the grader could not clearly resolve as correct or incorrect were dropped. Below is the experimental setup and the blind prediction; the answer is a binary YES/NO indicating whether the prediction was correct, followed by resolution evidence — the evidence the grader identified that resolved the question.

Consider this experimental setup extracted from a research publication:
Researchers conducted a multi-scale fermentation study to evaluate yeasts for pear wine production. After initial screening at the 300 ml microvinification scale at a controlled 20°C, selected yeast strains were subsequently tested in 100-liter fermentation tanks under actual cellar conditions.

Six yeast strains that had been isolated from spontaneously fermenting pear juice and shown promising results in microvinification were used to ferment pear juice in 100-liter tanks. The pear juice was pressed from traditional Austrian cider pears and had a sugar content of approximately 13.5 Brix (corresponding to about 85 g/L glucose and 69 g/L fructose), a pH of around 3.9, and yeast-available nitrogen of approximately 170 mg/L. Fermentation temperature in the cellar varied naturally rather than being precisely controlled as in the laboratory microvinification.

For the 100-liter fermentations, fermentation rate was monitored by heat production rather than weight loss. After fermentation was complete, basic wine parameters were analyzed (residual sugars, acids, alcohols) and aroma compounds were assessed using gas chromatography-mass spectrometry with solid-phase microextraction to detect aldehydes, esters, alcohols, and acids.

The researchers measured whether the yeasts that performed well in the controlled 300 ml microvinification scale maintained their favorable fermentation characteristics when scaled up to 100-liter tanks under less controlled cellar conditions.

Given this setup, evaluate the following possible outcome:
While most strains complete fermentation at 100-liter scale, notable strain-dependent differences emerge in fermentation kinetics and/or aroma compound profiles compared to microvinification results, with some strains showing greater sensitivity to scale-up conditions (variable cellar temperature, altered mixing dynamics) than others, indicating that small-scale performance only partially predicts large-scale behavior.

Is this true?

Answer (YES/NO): YES